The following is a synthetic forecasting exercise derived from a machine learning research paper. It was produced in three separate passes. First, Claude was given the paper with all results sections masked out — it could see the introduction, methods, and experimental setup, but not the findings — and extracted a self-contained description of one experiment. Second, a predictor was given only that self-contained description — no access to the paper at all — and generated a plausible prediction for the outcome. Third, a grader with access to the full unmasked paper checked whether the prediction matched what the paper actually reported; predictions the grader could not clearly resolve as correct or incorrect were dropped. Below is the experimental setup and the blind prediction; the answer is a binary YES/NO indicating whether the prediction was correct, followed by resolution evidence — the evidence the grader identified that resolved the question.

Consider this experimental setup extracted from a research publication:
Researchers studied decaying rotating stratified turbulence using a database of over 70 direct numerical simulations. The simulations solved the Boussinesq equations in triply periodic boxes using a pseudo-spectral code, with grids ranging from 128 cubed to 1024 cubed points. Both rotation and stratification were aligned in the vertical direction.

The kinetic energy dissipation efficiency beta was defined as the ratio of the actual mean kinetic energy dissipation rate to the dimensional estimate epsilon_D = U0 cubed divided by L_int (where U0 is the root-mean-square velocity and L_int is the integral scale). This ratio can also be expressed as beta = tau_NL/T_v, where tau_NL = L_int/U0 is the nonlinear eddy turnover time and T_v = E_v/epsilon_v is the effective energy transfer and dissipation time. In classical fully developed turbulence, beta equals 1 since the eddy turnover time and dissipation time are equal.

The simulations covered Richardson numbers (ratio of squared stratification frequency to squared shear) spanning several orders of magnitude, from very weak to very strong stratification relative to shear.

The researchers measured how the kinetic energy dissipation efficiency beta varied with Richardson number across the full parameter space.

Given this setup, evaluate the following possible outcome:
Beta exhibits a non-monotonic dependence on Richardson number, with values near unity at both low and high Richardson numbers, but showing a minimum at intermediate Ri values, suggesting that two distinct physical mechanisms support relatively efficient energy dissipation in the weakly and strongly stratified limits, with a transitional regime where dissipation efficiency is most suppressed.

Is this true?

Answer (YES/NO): NO